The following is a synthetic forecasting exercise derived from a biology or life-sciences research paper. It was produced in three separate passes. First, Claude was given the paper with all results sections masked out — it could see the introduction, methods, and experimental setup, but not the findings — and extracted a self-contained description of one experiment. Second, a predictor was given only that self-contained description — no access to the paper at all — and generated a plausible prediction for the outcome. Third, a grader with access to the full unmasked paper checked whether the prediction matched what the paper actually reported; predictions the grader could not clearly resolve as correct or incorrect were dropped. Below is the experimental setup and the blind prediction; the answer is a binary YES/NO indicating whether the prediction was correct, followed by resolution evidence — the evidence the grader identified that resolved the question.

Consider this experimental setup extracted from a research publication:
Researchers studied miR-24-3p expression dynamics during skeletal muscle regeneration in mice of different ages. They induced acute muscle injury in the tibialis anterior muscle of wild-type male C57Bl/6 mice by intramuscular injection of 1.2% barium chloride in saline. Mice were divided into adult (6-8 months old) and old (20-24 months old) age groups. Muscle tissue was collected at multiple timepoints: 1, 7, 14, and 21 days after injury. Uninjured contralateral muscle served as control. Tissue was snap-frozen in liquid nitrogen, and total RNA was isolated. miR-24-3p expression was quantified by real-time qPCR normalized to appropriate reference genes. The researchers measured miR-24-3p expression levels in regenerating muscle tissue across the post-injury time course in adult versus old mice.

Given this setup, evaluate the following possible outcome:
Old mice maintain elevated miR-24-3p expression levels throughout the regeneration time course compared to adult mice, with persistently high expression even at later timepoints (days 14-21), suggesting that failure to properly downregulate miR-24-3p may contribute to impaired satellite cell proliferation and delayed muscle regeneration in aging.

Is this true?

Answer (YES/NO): NO